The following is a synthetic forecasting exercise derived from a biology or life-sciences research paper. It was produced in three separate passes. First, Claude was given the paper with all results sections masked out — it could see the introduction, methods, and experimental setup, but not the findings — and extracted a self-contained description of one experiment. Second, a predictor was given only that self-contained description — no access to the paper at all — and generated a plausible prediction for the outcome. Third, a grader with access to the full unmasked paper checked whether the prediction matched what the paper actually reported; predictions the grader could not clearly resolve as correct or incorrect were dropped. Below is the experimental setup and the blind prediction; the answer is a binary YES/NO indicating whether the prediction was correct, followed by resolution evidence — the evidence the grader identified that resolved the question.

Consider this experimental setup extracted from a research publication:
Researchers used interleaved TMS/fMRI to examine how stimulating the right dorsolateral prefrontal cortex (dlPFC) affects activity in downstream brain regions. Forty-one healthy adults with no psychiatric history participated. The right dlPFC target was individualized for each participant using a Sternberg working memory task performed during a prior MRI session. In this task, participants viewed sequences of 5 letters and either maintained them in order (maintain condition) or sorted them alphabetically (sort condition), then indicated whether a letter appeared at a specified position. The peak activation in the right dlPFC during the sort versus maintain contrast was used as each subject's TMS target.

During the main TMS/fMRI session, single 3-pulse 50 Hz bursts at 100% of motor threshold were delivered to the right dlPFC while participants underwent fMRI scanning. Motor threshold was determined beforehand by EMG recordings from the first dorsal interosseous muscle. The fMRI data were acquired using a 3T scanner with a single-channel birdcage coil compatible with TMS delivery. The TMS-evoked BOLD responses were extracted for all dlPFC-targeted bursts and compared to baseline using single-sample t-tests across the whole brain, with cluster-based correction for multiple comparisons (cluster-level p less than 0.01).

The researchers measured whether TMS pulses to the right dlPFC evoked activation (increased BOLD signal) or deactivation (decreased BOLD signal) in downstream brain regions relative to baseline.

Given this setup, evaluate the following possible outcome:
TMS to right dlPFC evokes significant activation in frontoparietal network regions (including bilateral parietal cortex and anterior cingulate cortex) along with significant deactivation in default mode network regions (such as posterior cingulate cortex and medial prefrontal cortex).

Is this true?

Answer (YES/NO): NO